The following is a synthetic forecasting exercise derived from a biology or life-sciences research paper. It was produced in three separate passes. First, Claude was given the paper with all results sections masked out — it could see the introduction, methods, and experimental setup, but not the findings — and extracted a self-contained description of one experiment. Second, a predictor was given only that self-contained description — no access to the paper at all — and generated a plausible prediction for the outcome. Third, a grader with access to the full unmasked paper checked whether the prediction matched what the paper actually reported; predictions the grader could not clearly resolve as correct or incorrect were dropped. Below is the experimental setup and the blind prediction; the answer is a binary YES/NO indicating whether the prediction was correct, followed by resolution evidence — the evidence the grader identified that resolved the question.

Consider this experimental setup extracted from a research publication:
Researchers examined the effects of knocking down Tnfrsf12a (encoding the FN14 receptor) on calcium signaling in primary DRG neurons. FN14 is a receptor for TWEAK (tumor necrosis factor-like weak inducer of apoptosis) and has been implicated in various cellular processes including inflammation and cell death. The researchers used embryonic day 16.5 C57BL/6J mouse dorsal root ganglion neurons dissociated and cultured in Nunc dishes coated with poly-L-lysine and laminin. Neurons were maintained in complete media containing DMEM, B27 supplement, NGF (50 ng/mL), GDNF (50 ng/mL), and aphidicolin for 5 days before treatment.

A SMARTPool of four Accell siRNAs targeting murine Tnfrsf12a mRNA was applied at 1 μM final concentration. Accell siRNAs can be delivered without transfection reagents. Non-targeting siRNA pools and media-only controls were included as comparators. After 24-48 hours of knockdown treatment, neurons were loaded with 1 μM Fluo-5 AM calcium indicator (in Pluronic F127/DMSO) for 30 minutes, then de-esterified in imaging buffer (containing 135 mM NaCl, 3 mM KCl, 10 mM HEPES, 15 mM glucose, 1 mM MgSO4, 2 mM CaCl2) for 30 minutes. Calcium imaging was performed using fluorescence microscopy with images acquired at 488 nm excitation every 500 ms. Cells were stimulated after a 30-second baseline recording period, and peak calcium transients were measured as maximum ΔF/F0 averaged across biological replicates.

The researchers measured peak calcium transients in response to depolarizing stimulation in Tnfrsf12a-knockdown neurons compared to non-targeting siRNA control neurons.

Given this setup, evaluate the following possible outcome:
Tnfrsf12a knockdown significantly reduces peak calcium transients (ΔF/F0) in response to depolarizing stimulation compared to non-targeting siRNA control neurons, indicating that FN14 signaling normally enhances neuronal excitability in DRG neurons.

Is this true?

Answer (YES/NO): YES